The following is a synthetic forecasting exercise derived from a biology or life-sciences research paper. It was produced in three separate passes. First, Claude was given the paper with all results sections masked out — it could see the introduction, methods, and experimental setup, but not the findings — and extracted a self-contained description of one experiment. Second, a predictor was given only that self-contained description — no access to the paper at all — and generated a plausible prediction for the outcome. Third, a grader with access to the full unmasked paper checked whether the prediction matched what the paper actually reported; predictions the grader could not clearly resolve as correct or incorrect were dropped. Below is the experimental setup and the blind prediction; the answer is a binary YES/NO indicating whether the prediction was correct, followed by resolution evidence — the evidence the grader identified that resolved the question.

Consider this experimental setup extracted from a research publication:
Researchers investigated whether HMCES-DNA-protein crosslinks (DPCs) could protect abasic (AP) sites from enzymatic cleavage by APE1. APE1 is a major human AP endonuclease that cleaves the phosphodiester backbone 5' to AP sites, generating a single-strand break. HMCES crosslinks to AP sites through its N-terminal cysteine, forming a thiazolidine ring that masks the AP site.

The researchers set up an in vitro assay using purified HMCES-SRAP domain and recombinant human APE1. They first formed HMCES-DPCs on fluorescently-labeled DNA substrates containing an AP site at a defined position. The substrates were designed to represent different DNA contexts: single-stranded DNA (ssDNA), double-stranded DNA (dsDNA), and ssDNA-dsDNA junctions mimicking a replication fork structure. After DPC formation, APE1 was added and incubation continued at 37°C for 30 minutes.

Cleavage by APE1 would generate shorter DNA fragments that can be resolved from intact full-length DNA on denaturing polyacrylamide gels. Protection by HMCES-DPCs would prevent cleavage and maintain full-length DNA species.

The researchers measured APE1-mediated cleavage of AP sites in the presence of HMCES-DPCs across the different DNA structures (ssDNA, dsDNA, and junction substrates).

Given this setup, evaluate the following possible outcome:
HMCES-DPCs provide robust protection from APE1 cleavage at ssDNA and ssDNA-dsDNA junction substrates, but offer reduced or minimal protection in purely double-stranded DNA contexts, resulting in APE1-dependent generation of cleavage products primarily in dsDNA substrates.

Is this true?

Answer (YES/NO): YES